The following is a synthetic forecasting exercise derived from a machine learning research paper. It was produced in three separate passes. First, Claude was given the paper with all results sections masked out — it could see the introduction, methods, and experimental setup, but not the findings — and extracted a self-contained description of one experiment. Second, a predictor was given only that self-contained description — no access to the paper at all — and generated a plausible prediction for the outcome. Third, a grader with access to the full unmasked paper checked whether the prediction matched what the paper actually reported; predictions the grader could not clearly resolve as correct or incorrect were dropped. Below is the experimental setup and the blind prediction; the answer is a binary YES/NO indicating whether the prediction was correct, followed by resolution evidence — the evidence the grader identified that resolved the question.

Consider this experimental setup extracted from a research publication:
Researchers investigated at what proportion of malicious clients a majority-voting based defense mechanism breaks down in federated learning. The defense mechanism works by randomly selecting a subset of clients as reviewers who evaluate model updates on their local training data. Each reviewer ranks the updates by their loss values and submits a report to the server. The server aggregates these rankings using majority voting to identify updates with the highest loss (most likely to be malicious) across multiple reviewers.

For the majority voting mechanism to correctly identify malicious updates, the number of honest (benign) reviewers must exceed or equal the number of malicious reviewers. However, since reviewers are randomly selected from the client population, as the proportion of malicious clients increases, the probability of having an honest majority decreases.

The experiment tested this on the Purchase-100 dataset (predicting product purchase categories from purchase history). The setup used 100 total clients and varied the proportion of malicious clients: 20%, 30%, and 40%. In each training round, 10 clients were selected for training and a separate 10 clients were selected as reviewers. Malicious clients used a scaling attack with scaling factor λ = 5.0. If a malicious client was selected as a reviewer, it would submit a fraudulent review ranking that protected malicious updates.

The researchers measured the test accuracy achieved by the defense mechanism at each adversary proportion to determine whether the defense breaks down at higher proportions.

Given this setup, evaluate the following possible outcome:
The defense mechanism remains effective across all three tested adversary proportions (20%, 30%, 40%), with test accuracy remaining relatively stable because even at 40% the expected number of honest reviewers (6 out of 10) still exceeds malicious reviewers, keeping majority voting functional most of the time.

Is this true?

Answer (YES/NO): NO